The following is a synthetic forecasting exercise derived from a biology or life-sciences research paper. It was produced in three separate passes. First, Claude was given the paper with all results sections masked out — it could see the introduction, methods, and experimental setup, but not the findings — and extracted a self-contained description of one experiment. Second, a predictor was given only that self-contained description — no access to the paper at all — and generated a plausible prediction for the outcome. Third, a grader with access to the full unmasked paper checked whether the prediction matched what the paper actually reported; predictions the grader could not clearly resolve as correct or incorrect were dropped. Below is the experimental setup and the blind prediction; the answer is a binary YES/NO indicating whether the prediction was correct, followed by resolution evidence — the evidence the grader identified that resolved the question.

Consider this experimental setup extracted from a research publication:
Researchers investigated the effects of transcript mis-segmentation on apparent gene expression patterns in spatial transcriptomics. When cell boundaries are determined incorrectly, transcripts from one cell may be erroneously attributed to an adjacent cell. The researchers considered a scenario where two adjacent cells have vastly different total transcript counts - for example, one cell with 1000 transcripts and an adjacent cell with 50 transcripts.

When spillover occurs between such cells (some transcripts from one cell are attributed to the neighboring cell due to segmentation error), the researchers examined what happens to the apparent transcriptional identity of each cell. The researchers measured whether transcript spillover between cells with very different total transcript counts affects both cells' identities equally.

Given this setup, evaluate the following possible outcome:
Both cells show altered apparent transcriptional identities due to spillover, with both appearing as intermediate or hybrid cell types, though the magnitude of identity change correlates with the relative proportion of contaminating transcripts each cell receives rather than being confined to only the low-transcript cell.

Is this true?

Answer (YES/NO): NO